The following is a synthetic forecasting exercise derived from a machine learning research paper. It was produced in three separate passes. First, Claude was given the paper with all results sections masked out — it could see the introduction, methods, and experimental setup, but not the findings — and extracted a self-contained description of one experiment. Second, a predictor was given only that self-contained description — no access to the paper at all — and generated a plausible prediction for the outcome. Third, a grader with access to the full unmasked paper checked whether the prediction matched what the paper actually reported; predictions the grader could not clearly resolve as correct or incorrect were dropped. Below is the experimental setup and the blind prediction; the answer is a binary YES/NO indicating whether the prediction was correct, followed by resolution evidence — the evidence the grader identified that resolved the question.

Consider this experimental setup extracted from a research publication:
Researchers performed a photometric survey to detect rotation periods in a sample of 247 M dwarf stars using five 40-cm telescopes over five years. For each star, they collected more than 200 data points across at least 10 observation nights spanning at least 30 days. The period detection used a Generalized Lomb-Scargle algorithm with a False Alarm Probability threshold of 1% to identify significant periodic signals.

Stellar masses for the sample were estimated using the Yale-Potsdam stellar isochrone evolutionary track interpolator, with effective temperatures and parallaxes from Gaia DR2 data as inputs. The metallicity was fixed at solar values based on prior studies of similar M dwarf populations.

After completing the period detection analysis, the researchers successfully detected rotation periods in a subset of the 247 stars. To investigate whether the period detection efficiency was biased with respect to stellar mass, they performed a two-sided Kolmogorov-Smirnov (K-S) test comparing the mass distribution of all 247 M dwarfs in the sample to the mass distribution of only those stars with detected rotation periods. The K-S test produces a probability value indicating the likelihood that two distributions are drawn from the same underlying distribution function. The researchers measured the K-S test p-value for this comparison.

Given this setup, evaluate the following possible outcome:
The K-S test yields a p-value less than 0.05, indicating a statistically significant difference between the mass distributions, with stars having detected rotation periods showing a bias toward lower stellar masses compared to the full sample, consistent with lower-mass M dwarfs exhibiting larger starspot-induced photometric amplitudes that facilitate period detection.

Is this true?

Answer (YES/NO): NO